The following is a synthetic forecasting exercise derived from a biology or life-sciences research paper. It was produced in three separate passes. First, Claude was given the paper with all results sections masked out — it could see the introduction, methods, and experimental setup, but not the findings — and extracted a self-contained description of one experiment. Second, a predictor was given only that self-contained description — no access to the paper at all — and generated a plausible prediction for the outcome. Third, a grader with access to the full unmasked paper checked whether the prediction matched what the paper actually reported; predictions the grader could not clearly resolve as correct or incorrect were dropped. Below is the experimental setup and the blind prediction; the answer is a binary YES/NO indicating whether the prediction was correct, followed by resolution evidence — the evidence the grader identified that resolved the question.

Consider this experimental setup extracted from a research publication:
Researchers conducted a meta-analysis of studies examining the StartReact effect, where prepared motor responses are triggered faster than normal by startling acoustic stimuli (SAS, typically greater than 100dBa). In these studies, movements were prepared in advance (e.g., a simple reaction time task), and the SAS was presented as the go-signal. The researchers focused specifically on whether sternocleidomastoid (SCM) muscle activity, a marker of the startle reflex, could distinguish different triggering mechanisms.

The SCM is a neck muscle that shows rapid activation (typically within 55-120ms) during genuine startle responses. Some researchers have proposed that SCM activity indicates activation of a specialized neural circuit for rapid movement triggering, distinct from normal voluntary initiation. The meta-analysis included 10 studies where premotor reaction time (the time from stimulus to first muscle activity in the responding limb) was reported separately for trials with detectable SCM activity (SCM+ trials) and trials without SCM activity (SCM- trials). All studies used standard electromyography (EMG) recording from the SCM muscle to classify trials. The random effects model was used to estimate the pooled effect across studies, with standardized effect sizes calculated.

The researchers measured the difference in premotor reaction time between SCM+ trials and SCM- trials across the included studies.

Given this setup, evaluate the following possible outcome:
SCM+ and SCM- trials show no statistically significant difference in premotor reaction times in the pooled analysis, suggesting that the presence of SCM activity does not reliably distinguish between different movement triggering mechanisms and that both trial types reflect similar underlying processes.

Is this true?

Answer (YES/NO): NO